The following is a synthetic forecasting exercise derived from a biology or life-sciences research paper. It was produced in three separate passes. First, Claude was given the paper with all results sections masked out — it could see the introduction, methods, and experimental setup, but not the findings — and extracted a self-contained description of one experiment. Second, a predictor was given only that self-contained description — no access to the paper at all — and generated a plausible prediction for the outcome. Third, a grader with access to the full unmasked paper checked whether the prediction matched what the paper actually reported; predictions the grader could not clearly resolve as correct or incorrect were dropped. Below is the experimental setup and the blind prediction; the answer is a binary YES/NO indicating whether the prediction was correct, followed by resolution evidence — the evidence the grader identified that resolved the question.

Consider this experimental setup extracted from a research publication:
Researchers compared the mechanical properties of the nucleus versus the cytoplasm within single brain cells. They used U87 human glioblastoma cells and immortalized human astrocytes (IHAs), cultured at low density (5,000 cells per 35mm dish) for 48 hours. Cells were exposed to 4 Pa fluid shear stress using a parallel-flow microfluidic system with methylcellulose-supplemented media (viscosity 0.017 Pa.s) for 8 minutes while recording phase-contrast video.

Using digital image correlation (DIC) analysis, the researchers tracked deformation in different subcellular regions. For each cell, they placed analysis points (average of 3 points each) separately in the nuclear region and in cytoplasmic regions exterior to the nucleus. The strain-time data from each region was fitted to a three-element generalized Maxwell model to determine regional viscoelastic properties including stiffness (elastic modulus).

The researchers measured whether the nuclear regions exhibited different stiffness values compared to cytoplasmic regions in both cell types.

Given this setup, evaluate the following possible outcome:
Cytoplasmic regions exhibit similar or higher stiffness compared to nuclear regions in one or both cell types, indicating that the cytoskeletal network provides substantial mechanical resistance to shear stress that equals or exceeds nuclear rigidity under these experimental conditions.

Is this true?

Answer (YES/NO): YES